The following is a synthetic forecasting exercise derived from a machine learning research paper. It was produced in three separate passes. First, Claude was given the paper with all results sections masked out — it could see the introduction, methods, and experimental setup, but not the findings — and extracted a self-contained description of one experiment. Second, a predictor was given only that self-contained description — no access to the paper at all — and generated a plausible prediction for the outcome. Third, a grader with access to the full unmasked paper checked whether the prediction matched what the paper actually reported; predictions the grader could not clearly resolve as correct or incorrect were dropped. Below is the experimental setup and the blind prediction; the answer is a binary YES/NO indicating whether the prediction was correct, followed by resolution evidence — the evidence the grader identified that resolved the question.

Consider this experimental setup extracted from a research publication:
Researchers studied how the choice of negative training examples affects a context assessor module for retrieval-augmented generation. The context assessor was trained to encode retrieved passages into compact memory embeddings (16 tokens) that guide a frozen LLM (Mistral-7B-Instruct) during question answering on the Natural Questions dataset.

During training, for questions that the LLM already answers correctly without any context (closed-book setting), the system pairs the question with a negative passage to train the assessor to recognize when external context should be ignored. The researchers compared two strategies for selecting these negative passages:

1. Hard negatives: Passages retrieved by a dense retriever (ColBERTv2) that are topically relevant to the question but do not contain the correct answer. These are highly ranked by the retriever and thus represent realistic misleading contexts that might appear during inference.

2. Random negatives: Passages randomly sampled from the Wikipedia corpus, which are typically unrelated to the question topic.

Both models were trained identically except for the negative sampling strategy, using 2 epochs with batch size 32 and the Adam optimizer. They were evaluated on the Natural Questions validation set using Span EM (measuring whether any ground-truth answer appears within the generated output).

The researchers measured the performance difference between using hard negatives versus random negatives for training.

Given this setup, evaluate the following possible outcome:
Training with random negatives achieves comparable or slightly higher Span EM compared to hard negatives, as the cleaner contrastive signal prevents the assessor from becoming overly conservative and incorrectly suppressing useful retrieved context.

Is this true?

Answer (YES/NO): NO